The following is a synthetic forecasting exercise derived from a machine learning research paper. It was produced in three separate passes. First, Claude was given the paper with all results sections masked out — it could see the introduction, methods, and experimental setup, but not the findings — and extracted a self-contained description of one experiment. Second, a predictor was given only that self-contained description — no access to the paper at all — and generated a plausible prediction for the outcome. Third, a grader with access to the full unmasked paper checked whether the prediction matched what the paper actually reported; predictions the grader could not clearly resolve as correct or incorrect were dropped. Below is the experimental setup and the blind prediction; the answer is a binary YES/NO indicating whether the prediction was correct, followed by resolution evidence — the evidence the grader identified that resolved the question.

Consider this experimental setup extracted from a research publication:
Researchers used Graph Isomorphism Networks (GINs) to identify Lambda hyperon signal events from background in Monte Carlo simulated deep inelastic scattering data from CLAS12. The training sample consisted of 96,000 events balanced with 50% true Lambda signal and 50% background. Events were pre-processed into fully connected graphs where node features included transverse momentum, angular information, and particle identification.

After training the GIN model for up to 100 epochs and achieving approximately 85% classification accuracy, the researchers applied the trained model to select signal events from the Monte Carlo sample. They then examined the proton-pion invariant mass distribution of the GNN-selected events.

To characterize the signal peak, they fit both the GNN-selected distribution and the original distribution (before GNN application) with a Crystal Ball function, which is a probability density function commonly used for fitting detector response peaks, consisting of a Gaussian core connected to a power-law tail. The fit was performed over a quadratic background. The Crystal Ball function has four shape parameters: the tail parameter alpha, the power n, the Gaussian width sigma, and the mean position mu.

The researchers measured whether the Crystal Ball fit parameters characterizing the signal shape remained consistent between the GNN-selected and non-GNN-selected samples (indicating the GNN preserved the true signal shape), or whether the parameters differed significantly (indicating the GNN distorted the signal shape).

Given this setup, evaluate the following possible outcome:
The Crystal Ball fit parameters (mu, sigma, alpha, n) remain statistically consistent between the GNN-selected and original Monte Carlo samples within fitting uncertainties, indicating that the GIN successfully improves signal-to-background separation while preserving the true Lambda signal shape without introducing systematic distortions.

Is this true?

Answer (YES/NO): YES